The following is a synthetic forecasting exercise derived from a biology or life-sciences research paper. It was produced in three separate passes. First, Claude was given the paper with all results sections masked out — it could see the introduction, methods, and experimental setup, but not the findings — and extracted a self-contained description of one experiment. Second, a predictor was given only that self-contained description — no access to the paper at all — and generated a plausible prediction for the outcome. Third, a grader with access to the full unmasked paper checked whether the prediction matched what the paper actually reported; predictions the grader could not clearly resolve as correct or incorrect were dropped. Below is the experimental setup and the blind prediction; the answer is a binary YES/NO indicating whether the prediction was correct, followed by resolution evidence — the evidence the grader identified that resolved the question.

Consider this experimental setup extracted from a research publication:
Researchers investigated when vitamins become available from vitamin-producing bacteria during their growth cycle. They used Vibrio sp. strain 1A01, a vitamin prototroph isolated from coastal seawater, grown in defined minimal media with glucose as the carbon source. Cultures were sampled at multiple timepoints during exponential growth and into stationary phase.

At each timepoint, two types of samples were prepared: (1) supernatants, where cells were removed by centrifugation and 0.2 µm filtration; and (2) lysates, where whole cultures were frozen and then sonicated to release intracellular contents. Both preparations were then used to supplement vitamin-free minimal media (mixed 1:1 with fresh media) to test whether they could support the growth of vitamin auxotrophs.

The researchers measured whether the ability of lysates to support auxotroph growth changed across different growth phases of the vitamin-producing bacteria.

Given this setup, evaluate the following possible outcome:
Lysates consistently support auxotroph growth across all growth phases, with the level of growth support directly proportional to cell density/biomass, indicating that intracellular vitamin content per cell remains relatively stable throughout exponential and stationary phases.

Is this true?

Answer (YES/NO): NO